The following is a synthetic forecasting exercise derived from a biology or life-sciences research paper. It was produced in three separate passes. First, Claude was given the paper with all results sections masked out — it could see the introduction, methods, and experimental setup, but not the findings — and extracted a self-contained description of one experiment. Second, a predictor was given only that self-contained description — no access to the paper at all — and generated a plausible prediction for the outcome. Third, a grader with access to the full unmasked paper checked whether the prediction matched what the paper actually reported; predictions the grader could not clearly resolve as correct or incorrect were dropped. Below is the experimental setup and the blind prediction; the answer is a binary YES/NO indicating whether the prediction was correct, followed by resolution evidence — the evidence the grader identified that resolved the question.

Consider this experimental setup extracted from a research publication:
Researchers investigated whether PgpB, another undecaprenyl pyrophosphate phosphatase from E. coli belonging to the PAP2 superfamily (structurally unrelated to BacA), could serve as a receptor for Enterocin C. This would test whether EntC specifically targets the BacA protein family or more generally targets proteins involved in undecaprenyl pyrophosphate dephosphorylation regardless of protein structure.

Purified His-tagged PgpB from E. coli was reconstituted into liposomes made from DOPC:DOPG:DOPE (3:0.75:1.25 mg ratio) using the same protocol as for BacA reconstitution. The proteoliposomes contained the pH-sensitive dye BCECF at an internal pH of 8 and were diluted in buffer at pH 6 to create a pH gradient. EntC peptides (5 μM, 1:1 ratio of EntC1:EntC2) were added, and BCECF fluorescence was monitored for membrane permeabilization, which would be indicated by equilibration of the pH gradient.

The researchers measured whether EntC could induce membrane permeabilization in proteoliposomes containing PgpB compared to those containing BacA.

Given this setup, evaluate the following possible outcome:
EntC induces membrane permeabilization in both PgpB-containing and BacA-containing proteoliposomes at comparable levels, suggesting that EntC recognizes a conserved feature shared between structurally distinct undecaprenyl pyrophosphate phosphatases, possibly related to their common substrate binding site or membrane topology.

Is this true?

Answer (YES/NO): NO